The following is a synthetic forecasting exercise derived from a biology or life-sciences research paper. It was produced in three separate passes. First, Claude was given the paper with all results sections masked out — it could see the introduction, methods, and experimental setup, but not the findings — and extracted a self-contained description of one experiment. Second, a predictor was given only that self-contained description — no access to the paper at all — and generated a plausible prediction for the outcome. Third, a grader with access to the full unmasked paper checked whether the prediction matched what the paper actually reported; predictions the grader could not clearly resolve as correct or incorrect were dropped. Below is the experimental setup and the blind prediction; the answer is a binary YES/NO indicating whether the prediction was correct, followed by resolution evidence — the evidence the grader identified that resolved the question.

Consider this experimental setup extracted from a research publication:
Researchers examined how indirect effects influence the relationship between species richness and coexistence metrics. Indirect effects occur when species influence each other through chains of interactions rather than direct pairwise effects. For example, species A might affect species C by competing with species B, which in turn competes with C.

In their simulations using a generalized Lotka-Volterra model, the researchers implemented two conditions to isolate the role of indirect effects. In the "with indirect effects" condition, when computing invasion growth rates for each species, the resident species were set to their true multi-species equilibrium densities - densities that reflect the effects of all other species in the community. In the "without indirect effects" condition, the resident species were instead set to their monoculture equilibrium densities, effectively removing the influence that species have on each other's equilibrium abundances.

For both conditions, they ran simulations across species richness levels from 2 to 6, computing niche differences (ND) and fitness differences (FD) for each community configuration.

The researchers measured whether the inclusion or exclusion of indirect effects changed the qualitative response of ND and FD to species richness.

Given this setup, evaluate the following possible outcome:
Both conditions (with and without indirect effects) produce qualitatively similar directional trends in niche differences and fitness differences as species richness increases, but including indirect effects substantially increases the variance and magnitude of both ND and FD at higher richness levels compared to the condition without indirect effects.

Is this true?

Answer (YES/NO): NO